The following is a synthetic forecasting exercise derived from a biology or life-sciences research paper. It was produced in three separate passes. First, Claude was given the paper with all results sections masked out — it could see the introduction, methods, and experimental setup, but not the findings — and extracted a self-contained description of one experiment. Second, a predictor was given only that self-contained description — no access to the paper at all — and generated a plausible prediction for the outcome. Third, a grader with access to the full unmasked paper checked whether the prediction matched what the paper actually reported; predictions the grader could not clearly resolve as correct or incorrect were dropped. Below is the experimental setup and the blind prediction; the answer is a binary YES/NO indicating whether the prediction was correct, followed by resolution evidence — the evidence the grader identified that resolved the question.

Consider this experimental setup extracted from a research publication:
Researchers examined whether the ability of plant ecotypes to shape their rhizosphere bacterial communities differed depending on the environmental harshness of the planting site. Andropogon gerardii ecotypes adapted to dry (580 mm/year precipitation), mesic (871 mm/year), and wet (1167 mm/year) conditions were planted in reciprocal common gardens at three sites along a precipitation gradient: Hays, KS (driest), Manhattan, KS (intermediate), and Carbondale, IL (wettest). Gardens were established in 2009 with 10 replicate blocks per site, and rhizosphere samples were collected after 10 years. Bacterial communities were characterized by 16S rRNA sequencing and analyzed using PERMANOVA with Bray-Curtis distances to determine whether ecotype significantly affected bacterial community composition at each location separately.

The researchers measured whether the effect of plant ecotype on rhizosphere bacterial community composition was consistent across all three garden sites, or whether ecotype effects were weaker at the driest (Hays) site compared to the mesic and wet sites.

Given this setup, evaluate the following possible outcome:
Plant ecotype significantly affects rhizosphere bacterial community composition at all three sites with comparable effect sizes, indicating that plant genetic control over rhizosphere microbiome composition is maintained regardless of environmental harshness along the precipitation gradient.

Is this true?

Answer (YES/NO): YES